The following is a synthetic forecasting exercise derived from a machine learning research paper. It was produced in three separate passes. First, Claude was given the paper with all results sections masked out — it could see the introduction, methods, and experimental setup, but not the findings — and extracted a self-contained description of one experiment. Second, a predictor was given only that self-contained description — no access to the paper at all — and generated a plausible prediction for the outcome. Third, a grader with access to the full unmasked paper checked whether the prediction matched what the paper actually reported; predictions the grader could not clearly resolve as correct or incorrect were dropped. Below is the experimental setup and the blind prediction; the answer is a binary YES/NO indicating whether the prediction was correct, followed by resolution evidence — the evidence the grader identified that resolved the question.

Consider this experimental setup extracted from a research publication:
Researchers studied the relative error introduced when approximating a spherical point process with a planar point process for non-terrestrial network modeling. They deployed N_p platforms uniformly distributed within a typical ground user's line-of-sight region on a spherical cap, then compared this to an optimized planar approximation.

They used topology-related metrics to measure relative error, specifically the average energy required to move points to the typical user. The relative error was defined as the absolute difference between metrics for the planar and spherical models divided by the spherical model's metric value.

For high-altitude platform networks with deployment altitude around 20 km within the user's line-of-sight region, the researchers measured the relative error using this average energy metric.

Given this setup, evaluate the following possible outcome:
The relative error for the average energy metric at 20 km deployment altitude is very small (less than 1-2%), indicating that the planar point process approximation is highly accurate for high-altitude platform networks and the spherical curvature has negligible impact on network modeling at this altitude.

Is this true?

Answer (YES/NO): YES